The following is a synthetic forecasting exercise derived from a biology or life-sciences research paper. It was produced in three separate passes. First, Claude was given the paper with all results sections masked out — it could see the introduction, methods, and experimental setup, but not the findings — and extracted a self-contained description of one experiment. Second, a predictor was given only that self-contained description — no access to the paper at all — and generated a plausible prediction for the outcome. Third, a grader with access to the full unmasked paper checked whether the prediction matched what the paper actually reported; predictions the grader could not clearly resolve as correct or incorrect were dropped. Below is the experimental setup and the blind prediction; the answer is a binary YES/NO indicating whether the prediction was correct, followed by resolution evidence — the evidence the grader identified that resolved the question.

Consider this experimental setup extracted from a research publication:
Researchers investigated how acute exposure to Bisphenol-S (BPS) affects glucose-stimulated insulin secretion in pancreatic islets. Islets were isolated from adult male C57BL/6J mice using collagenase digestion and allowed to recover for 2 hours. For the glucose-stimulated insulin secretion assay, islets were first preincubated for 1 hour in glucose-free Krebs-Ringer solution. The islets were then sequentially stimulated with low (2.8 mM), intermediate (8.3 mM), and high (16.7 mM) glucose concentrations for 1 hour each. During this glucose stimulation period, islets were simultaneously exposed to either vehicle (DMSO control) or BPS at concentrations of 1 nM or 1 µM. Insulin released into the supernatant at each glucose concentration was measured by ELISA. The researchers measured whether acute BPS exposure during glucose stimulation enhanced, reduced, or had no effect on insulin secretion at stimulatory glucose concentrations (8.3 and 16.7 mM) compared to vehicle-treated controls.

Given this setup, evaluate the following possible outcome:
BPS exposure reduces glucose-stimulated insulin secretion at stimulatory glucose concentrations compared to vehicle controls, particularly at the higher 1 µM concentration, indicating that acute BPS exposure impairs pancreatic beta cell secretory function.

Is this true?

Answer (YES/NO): NO